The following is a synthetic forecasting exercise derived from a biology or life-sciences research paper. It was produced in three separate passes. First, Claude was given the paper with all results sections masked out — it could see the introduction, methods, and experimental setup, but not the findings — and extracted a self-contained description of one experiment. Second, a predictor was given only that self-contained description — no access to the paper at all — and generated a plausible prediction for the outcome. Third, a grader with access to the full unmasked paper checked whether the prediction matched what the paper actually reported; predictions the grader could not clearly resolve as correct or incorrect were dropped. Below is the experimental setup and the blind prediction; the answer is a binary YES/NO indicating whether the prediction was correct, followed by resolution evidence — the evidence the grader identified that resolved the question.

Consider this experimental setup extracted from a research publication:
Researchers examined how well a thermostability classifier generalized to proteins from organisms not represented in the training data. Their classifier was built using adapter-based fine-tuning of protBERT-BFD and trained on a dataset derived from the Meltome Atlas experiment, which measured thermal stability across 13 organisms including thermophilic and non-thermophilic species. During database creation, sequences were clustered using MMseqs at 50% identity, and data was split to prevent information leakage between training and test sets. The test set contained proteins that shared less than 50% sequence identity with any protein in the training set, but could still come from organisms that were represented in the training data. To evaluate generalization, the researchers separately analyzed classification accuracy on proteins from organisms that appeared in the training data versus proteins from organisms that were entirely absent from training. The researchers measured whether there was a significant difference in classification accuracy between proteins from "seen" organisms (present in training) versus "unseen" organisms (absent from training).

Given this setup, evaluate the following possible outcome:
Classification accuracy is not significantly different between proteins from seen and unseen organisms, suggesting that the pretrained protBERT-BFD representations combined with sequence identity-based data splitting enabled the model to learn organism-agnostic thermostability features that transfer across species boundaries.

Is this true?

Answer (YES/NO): NO